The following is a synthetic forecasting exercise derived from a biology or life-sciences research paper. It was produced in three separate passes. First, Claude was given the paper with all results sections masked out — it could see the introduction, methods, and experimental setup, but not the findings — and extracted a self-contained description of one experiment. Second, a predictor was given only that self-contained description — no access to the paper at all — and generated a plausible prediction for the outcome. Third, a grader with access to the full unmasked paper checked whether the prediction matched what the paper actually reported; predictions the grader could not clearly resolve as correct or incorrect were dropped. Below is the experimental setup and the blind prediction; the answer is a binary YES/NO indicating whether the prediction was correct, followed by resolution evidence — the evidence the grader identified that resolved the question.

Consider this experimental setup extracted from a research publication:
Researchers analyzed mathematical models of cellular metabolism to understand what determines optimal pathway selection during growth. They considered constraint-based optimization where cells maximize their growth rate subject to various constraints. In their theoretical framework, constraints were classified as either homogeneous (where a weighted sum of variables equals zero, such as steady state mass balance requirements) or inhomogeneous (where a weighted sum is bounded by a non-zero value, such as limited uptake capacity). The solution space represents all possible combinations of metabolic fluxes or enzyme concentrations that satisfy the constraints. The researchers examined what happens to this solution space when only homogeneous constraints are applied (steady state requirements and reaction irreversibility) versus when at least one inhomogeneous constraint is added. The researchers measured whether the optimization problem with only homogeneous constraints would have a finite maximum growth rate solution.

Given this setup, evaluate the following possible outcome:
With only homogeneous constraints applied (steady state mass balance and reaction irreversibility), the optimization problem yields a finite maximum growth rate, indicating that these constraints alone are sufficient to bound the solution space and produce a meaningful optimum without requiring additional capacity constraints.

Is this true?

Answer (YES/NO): NO